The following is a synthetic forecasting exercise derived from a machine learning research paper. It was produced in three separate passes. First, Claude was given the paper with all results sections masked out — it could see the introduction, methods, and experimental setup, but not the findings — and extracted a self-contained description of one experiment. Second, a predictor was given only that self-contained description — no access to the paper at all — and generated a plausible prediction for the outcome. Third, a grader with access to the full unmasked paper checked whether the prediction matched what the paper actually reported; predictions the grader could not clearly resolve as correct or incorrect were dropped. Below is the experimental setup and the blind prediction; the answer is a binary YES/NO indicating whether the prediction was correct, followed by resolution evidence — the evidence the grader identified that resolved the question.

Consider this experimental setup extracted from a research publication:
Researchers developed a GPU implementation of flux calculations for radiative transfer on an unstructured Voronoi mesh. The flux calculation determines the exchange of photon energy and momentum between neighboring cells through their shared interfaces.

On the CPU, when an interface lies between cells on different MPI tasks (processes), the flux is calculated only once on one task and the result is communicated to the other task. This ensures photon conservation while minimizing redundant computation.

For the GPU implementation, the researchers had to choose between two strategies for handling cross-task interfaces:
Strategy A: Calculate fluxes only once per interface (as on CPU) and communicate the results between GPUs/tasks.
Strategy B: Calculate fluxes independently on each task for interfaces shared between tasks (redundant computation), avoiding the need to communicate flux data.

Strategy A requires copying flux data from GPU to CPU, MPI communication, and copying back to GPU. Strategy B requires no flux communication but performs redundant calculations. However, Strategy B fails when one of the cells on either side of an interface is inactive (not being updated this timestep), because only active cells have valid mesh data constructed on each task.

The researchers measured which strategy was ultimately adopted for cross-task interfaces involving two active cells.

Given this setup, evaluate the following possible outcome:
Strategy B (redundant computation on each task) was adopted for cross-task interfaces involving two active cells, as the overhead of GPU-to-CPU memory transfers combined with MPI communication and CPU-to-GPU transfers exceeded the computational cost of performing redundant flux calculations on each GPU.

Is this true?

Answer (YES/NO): YES